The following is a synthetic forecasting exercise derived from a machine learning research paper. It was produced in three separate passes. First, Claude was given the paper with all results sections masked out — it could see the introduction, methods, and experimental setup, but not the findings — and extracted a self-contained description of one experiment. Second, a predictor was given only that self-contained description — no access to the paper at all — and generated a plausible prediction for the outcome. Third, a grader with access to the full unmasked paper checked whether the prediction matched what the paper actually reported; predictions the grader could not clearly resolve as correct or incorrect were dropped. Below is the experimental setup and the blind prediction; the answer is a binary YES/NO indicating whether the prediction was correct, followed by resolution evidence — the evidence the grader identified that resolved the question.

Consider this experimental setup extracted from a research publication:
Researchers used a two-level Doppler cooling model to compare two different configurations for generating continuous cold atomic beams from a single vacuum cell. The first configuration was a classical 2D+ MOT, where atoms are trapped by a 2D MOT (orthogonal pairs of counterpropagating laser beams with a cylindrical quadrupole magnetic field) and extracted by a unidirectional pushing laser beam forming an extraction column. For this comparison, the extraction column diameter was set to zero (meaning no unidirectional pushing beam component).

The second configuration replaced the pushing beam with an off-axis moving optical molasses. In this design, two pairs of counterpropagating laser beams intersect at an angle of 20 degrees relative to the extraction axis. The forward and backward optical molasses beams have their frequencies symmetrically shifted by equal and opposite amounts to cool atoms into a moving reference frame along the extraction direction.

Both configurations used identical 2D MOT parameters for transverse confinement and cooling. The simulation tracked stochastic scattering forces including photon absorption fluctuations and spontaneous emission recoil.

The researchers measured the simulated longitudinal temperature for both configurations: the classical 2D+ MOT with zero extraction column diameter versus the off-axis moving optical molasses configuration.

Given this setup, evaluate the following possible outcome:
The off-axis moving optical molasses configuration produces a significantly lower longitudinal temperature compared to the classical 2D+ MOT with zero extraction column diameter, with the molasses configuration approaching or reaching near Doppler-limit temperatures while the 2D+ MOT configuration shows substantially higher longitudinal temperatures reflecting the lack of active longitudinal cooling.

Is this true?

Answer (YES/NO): NO